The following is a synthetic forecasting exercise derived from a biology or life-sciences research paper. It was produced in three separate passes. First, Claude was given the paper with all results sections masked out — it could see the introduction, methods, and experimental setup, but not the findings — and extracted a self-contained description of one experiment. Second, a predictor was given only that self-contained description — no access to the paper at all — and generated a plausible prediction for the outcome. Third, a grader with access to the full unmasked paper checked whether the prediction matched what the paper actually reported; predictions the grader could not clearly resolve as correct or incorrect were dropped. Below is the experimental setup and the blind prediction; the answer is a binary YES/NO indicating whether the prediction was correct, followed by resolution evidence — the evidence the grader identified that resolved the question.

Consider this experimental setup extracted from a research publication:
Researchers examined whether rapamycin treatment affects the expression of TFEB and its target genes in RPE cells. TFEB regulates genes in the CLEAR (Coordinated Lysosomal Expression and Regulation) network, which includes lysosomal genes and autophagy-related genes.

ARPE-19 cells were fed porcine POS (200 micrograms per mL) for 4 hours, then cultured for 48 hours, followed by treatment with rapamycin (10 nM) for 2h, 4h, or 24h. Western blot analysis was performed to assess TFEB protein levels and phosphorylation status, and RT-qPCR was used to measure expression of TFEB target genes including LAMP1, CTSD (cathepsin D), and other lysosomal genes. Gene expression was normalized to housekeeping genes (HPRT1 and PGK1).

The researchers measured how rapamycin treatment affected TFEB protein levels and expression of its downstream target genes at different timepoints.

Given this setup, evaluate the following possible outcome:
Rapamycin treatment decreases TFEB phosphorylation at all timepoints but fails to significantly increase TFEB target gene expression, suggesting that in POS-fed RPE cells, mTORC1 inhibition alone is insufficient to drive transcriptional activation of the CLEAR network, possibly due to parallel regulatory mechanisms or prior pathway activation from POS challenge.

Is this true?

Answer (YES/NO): NO